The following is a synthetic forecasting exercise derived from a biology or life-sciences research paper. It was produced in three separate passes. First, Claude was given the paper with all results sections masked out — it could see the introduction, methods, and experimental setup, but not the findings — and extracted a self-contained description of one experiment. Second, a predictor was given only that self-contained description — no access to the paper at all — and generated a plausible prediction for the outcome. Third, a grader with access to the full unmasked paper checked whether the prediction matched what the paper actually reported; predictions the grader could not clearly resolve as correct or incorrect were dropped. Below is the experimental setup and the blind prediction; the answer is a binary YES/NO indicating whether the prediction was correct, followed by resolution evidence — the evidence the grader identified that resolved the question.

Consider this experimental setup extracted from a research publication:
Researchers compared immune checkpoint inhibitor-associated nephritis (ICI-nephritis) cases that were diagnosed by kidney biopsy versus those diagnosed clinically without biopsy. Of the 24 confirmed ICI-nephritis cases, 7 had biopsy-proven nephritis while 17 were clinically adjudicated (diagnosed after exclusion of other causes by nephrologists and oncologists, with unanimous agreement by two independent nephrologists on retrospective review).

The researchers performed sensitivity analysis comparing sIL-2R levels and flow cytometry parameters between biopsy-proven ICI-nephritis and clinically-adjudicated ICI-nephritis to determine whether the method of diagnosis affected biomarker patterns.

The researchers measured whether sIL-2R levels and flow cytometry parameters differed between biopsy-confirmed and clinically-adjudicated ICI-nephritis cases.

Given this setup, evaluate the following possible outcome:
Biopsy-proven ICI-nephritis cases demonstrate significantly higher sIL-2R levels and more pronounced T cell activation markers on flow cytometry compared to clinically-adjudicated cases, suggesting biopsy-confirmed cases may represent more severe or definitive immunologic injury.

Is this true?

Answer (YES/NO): NO